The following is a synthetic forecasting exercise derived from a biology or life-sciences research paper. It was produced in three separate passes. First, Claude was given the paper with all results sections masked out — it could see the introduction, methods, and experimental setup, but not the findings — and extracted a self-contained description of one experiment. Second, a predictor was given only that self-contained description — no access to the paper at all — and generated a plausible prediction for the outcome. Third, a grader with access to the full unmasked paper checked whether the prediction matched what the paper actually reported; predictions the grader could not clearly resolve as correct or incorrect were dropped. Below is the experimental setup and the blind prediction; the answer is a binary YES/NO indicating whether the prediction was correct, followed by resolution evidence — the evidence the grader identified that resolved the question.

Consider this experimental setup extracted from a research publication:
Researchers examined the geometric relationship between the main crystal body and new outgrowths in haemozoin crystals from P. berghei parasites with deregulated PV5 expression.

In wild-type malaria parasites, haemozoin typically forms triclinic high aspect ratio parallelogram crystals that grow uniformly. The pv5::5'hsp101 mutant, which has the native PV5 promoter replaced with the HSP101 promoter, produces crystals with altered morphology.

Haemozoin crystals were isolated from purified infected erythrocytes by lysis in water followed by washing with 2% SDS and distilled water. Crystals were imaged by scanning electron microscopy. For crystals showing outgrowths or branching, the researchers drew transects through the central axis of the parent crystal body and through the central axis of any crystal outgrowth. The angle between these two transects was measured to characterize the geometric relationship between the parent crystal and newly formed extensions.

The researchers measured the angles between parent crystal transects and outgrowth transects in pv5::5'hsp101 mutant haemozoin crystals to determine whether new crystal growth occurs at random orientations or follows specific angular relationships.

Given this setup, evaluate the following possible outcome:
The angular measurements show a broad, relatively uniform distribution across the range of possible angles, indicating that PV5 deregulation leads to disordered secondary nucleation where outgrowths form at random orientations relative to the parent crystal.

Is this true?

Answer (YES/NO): NO